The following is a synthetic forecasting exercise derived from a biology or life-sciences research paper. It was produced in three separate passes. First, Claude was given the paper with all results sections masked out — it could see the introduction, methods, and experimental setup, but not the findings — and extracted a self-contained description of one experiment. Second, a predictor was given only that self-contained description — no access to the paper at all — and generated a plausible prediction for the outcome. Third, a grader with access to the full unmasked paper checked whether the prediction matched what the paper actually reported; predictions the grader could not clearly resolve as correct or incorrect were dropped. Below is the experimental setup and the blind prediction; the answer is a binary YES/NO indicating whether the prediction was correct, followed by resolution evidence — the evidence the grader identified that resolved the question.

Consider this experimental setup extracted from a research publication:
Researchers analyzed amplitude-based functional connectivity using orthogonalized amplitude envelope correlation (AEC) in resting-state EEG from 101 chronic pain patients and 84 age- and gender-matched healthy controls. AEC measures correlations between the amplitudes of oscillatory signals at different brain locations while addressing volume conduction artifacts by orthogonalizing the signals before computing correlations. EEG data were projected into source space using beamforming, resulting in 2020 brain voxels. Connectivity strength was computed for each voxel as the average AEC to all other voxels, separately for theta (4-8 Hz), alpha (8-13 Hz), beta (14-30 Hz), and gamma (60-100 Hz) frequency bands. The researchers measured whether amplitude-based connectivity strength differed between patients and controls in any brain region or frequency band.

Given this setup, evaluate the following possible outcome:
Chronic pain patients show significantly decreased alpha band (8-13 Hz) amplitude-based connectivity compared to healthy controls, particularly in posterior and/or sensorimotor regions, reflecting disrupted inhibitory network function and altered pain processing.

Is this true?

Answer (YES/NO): NO